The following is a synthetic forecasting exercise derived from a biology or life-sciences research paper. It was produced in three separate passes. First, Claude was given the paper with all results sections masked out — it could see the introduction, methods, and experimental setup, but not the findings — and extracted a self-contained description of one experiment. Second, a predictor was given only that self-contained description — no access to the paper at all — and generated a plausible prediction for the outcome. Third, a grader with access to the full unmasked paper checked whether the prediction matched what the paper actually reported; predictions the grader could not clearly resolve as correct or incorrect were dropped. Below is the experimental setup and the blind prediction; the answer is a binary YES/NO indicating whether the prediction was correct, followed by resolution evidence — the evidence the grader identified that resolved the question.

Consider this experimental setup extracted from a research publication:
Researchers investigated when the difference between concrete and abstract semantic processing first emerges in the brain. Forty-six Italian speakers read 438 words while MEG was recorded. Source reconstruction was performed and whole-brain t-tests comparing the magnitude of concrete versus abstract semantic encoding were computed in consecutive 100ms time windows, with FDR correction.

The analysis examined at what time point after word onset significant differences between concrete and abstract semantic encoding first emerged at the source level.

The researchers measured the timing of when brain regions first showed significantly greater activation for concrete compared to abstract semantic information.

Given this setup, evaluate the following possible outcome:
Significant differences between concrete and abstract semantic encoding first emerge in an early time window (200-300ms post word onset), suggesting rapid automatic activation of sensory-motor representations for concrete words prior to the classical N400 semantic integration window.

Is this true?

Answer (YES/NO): NO